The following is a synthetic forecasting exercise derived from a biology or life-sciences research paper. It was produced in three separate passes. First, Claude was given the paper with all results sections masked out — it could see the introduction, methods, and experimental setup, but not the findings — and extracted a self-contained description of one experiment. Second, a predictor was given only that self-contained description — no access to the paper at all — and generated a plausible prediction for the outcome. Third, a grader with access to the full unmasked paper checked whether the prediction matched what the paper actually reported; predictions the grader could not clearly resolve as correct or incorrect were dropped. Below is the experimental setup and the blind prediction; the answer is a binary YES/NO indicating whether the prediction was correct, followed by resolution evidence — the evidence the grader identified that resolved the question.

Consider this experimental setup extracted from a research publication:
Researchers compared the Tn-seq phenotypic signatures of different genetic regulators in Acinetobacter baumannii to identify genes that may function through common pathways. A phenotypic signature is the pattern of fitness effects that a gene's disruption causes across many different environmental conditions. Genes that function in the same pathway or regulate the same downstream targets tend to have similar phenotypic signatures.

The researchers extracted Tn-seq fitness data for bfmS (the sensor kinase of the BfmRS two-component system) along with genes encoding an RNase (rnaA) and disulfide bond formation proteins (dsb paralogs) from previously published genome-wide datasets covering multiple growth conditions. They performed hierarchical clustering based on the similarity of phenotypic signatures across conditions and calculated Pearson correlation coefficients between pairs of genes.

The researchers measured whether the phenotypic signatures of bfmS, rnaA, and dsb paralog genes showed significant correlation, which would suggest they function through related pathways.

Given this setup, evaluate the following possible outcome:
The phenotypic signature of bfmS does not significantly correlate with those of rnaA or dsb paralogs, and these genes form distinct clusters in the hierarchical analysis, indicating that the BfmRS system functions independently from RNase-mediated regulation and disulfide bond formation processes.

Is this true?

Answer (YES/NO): NO